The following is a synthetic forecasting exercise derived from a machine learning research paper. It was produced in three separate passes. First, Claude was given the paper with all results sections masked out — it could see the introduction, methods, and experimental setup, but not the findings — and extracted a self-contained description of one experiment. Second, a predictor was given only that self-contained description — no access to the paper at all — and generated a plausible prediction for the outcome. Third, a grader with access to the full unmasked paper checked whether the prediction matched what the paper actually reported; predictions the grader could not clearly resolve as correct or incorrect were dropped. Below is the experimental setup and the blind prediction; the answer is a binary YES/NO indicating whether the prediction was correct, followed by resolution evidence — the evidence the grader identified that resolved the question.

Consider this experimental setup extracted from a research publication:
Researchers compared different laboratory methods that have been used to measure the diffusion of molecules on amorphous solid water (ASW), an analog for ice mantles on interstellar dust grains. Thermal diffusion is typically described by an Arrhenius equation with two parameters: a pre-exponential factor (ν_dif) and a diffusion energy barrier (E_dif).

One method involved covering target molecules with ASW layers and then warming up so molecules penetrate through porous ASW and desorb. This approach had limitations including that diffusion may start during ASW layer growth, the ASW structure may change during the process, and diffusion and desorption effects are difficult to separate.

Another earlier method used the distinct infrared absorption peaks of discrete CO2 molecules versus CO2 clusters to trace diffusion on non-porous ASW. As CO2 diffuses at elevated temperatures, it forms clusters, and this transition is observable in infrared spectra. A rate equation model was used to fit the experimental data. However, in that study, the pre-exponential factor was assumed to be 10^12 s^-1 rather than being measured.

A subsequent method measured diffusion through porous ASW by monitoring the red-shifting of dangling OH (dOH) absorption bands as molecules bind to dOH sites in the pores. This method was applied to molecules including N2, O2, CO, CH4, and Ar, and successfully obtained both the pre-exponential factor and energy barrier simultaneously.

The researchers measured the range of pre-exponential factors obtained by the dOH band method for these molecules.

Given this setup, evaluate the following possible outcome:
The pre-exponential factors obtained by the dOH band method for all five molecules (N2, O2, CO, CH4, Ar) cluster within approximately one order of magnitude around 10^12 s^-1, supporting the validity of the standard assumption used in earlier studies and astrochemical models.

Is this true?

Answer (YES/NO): NO